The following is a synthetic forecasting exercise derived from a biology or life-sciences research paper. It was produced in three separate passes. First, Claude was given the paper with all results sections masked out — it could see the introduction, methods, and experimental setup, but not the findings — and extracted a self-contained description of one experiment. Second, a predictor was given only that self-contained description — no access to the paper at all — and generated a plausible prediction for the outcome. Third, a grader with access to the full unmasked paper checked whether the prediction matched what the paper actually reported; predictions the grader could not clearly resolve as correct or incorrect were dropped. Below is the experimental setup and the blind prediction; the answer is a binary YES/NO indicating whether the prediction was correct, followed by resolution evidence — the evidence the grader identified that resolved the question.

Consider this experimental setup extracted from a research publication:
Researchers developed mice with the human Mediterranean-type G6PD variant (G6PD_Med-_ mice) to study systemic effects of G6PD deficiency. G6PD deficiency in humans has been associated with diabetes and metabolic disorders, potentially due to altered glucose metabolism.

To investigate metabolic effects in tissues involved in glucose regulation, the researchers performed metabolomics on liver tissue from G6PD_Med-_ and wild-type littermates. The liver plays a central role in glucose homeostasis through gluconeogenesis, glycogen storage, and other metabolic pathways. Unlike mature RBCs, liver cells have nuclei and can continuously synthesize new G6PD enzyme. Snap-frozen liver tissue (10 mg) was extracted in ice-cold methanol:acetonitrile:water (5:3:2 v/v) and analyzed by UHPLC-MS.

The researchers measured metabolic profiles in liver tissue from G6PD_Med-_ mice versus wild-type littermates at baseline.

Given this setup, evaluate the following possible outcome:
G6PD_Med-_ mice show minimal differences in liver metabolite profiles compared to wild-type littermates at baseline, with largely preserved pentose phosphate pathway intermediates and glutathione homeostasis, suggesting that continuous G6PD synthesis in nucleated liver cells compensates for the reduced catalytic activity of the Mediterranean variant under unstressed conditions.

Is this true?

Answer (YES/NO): NO